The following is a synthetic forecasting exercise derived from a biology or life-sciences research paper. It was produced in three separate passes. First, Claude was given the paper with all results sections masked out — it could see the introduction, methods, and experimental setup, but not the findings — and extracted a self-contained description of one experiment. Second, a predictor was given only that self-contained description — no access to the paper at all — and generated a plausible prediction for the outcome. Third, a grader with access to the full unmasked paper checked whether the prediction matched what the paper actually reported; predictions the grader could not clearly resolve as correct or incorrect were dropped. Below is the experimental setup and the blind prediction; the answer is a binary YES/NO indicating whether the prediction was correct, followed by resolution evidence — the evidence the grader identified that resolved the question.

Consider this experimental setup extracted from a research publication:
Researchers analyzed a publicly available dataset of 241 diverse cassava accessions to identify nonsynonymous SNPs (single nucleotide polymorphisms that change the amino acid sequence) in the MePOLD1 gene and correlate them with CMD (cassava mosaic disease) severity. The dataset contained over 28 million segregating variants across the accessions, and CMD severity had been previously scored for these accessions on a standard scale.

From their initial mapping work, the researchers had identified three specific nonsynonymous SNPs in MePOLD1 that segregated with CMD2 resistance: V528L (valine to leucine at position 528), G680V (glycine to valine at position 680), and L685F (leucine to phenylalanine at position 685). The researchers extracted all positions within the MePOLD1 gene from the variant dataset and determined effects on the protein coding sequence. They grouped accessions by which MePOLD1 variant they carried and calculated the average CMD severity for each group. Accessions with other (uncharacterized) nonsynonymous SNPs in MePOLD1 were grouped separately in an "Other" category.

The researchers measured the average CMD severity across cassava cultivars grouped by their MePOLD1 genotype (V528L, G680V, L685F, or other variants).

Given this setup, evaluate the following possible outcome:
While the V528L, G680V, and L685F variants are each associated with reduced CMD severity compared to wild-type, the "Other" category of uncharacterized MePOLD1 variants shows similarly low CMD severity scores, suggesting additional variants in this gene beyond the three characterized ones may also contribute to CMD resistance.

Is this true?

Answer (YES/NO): NO